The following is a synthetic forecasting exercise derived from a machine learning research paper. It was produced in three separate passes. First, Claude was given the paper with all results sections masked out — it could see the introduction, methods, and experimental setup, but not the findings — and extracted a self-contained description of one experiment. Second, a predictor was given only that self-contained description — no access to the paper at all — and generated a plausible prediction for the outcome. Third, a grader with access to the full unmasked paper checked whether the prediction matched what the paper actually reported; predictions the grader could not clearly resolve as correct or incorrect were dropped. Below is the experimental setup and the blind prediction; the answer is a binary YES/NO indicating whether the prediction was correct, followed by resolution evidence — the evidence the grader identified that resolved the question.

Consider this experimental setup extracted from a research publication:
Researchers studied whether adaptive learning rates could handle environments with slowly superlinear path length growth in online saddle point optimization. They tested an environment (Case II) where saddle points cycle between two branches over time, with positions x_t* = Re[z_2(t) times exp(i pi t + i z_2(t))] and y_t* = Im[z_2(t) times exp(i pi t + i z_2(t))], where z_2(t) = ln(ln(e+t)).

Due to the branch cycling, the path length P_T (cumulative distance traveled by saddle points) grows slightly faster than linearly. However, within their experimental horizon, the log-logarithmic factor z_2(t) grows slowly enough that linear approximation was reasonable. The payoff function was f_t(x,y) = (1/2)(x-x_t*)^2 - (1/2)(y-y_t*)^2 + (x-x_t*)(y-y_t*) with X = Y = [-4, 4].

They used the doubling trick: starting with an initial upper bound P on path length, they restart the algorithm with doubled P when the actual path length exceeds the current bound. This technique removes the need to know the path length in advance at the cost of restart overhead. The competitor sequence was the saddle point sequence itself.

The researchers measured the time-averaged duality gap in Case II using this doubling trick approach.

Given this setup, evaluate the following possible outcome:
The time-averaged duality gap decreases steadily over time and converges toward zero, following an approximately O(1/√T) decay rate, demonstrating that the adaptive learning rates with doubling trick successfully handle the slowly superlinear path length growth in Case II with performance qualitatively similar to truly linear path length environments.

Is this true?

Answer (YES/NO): NO